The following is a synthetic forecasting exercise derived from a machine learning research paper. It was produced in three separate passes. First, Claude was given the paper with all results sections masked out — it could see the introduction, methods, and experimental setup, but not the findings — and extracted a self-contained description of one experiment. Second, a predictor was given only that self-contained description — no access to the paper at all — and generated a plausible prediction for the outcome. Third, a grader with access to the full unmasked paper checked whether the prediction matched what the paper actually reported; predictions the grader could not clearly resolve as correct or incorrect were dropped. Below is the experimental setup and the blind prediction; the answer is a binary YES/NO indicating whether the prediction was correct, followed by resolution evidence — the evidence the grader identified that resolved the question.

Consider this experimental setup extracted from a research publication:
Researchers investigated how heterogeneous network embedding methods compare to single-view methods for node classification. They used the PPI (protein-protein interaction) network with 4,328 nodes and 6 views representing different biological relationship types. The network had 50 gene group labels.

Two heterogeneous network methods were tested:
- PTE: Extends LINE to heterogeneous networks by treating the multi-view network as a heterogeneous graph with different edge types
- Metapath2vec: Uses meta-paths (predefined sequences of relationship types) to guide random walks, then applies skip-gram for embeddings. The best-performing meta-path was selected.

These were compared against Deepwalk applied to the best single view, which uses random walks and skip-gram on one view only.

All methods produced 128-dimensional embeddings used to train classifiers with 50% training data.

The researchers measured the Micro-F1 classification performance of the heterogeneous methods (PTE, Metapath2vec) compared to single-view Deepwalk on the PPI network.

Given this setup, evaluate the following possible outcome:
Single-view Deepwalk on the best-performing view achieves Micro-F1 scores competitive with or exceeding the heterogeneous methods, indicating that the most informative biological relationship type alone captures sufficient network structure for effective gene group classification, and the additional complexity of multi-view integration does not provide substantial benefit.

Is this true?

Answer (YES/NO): NO